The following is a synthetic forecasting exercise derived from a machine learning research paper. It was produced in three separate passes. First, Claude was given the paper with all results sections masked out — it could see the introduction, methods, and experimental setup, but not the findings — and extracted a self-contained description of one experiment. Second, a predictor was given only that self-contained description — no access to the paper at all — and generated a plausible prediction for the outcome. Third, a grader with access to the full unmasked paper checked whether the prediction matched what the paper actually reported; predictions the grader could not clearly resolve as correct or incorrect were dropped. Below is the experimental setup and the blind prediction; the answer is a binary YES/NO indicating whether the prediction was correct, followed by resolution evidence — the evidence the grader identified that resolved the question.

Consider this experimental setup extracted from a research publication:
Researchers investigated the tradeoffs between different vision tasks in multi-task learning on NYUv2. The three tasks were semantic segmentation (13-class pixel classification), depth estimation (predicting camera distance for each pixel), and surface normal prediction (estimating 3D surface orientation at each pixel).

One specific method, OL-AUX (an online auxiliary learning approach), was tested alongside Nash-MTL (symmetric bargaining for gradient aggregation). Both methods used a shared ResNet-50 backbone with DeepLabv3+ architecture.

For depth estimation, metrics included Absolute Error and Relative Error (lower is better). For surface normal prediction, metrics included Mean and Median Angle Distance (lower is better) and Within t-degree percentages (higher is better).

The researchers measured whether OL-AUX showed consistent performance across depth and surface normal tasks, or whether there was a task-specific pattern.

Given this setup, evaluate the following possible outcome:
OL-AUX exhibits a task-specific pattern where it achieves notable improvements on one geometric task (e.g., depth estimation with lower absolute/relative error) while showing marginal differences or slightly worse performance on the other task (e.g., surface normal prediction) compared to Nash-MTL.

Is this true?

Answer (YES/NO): NO